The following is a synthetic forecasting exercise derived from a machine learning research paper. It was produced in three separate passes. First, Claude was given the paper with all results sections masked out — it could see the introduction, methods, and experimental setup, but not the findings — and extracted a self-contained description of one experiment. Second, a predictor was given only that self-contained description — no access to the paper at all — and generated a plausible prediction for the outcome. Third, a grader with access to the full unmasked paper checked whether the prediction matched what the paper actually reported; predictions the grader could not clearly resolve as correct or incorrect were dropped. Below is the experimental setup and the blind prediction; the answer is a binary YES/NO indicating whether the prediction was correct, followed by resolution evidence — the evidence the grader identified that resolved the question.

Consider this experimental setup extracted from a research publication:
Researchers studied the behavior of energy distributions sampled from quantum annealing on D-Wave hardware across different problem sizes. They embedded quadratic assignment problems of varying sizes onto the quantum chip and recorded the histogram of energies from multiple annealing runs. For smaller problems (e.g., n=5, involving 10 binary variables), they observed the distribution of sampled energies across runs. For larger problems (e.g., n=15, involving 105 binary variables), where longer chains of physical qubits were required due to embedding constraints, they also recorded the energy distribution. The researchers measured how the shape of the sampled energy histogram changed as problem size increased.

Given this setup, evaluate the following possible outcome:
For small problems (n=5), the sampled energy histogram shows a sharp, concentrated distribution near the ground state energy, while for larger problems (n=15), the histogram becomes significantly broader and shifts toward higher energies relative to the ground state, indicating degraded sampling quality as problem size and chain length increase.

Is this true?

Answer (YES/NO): YES